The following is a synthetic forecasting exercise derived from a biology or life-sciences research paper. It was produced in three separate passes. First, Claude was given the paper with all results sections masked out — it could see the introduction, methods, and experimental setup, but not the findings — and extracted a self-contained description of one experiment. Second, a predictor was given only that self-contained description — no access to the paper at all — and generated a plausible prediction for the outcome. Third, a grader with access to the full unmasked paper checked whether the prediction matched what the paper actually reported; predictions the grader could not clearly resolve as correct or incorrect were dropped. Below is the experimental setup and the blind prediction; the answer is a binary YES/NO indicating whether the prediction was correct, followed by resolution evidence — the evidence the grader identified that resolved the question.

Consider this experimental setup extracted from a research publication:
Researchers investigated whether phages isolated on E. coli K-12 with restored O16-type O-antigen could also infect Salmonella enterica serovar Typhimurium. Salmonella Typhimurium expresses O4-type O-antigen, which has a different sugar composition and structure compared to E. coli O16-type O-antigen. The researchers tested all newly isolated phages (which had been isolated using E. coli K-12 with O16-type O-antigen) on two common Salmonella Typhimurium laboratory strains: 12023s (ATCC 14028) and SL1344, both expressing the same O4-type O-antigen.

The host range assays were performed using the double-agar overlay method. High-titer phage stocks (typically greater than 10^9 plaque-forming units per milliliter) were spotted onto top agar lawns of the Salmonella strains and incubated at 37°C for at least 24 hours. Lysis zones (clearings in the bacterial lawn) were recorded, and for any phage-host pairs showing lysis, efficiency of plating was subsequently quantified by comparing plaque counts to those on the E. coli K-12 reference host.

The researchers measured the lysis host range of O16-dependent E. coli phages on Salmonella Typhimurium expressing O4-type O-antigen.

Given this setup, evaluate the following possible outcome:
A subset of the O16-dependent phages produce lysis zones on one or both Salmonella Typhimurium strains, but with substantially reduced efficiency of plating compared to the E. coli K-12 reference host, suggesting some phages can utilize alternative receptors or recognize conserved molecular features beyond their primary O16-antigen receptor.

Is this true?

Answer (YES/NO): NO